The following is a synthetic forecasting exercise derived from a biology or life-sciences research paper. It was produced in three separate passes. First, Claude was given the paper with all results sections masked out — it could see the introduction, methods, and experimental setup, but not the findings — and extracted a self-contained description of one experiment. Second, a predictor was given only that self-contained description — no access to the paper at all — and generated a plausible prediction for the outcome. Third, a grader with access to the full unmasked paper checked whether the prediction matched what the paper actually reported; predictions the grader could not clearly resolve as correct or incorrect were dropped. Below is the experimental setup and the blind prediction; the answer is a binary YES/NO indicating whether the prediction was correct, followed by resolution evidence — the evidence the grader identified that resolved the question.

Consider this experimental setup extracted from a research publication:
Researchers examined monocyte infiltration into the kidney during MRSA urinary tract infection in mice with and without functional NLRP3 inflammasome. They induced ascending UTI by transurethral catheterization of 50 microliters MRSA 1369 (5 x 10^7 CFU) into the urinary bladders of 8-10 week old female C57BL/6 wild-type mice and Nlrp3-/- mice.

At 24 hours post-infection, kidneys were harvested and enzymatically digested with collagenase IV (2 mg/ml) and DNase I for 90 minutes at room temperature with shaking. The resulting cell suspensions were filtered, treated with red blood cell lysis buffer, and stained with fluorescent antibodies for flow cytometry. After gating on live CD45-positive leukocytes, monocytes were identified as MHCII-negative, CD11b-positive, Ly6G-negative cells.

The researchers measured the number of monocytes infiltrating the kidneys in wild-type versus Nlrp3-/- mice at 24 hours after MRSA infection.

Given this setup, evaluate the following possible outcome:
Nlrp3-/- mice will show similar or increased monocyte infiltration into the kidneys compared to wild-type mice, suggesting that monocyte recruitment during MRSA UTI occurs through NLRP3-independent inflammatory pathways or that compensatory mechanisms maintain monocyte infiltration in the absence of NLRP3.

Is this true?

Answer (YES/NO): YES